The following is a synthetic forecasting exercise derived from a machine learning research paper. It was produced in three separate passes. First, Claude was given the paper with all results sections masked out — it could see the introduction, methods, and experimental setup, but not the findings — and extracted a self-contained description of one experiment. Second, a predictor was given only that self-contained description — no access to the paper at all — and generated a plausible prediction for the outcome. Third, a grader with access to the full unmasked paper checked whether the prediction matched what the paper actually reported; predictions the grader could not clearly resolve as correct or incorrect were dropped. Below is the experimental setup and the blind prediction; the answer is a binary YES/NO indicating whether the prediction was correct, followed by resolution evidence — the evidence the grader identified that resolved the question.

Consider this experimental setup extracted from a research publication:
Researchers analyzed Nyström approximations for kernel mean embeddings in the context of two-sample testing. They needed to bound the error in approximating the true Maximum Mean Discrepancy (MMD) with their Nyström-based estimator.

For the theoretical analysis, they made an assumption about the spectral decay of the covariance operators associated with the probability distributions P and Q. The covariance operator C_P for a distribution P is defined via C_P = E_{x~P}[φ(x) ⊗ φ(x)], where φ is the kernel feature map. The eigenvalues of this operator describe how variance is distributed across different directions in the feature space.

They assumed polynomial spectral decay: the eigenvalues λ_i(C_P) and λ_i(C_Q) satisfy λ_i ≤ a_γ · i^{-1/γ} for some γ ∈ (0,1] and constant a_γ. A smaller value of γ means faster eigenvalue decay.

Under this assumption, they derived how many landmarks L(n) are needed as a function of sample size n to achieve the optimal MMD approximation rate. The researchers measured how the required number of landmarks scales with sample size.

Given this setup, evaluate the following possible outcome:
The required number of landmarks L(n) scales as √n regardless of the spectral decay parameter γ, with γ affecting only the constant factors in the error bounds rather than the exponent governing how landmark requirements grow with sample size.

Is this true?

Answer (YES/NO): NO